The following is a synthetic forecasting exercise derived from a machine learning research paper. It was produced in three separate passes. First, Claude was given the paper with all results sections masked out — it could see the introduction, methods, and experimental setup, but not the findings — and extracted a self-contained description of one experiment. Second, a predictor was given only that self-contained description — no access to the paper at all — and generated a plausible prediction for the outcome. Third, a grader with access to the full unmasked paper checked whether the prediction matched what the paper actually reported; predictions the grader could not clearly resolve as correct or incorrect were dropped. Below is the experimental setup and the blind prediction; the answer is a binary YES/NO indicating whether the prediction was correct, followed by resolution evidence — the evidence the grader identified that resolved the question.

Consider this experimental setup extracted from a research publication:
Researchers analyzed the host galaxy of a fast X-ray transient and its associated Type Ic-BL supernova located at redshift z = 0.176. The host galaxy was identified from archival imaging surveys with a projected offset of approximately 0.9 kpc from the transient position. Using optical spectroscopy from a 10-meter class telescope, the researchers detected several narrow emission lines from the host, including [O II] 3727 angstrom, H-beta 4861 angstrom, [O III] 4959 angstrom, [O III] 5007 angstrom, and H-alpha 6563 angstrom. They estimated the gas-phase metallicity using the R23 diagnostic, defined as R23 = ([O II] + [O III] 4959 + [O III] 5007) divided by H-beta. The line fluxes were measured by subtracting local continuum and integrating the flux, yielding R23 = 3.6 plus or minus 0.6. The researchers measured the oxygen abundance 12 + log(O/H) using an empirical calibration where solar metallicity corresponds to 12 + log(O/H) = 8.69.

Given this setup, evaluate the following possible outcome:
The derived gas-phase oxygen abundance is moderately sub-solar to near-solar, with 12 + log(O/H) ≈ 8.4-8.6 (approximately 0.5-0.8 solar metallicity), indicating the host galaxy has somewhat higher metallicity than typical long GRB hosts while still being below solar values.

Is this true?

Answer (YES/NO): NO